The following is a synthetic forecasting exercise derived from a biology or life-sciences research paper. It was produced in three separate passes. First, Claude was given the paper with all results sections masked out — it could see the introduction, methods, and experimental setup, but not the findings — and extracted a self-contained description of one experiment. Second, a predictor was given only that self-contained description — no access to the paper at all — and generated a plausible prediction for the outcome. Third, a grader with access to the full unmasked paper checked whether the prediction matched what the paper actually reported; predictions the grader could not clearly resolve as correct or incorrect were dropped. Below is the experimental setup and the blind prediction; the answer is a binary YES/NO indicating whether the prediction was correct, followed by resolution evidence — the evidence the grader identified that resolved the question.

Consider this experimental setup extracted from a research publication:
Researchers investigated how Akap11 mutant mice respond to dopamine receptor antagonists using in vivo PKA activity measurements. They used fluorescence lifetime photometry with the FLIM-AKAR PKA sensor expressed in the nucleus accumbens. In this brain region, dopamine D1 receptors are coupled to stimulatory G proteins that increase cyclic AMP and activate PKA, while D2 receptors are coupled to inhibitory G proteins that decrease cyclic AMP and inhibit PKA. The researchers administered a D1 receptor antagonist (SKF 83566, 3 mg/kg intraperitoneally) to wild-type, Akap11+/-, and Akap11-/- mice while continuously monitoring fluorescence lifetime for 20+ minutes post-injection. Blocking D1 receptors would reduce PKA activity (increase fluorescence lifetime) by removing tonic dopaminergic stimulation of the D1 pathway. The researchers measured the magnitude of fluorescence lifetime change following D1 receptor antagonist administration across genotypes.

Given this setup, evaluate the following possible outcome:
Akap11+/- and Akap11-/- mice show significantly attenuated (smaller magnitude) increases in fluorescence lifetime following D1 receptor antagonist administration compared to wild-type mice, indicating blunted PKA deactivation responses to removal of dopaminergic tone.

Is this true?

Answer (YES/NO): NO